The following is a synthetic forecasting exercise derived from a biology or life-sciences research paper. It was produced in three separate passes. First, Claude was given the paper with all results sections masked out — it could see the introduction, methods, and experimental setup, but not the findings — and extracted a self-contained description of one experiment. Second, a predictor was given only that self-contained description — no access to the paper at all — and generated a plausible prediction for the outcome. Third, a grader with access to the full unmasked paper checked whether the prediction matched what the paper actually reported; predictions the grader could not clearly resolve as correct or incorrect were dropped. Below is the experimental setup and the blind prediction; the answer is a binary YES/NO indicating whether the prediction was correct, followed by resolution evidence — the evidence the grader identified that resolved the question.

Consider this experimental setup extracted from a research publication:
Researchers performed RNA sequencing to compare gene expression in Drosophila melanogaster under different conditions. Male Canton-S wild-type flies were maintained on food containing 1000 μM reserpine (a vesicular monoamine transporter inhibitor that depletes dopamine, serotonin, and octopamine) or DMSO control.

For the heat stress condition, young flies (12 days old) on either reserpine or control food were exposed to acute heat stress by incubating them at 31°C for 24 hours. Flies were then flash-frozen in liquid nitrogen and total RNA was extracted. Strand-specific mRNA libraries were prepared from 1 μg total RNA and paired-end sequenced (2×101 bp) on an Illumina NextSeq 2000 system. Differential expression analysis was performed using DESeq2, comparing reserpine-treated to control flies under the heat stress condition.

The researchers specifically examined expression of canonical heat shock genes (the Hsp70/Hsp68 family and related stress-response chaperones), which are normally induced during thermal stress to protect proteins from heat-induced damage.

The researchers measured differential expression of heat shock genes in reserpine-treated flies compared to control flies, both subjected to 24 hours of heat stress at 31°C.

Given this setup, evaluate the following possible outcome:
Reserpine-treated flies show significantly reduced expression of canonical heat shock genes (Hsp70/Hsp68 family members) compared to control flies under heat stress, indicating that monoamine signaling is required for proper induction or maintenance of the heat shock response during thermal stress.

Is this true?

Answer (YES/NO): YES